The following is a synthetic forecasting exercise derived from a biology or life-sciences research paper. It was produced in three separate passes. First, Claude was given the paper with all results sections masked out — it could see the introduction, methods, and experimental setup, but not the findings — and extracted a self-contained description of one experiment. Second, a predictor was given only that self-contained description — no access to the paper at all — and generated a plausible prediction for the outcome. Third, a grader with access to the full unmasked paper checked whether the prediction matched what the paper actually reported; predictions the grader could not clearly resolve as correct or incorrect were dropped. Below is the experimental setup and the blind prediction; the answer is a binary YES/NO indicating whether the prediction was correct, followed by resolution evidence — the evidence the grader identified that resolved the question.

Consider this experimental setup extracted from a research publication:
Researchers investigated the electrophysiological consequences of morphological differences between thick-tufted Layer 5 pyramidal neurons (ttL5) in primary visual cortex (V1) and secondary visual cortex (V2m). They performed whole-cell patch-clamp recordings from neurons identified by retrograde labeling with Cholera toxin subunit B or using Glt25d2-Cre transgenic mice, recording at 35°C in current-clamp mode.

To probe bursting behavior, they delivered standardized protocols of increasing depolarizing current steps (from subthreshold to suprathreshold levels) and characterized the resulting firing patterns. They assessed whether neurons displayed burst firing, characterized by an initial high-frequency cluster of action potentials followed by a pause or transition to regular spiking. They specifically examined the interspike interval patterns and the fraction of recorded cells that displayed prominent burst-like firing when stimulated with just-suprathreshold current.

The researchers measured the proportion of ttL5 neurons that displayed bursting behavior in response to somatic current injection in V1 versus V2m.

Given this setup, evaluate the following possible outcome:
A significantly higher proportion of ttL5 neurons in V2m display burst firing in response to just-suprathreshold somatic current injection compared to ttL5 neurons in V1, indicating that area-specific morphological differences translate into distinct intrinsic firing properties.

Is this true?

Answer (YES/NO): NO